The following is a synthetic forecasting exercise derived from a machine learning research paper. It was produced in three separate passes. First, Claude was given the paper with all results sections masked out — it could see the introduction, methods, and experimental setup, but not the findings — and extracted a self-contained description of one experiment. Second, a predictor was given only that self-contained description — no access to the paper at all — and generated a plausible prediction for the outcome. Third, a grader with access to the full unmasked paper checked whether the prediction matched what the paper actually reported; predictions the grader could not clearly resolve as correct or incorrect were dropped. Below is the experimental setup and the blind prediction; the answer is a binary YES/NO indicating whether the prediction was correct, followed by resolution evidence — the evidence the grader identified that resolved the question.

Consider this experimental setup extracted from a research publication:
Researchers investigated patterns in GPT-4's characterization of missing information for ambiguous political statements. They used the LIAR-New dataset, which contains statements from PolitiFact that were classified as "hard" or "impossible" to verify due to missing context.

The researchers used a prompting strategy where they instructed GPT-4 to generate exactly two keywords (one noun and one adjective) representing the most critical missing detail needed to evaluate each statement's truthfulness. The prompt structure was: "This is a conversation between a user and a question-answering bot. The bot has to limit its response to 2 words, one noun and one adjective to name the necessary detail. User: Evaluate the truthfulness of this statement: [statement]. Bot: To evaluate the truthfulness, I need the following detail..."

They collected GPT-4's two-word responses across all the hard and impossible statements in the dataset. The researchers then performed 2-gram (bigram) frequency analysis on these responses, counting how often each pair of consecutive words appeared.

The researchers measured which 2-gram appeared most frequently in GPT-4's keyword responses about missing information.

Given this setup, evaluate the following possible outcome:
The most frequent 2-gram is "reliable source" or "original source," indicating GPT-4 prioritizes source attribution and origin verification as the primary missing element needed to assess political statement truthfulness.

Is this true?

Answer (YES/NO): NO